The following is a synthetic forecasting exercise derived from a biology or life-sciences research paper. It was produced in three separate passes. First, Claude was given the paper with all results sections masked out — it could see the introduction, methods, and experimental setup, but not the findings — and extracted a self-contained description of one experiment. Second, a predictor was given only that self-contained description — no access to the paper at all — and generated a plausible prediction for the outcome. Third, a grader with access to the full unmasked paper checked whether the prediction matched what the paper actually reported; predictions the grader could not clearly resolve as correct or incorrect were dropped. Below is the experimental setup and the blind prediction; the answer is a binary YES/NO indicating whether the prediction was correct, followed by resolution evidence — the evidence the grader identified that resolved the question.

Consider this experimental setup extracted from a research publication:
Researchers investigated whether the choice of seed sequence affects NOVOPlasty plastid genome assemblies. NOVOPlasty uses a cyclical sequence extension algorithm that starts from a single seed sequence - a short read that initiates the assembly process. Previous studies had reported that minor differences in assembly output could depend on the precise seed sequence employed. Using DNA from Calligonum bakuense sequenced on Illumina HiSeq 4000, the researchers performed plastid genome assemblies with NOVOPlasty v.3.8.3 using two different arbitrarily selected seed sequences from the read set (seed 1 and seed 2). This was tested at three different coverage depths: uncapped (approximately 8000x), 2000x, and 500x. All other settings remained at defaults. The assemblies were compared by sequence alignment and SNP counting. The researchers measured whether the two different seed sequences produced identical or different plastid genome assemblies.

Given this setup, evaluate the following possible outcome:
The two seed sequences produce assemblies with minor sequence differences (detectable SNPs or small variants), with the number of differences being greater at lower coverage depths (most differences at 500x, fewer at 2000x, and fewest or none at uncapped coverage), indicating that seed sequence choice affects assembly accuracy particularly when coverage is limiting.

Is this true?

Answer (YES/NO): NO